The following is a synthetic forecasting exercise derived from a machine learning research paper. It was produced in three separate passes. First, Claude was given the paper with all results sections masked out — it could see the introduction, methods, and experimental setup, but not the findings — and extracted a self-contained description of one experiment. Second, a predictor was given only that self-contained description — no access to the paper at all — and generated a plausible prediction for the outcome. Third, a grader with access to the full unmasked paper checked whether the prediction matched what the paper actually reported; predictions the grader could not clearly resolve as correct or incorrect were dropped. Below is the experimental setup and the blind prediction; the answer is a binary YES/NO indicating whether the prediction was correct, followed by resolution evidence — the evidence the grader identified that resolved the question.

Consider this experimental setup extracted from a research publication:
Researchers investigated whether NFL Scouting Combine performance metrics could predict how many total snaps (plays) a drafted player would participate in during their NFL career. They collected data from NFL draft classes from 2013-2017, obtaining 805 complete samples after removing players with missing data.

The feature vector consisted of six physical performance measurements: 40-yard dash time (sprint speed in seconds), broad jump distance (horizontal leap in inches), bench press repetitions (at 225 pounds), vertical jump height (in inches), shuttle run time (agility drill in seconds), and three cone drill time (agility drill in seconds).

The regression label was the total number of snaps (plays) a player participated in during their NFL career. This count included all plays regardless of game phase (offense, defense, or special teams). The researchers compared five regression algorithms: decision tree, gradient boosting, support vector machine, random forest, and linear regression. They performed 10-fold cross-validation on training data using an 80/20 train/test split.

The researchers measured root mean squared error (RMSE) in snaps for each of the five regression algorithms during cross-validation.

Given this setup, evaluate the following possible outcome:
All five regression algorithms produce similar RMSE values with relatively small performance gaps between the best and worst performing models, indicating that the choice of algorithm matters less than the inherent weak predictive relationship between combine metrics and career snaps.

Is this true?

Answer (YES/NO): NO